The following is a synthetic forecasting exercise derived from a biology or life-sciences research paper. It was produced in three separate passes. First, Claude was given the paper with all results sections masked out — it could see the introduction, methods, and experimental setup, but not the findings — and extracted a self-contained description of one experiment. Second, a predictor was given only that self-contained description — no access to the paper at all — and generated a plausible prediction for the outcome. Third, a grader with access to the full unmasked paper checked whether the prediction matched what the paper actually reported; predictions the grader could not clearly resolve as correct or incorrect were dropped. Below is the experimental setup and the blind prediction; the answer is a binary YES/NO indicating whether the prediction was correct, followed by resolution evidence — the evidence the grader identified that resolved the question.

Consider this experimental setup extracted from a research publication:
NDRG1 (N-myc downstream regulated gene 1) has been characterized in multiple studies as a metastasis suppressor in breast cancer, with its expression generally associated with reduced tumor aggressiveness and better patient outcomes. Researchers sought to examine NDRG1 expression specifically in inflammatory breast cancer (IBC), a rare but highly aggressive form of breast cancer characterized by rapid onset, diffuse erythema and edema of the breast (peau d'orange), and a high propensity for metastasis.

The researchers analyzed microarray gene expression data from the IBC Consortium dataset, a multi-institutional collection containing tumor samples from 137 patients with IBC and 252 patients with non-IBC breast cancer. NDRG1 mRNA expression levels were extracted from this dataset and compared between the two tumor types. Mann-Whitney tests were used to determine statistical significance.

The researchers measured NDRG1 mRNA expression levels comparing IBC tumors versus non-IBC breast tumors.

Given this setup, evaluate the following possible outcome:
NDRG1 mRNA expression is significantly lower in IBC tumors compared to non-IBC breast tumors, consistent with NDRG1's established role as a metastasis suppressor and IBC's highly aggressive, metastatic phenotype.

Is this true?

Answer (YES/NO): NO